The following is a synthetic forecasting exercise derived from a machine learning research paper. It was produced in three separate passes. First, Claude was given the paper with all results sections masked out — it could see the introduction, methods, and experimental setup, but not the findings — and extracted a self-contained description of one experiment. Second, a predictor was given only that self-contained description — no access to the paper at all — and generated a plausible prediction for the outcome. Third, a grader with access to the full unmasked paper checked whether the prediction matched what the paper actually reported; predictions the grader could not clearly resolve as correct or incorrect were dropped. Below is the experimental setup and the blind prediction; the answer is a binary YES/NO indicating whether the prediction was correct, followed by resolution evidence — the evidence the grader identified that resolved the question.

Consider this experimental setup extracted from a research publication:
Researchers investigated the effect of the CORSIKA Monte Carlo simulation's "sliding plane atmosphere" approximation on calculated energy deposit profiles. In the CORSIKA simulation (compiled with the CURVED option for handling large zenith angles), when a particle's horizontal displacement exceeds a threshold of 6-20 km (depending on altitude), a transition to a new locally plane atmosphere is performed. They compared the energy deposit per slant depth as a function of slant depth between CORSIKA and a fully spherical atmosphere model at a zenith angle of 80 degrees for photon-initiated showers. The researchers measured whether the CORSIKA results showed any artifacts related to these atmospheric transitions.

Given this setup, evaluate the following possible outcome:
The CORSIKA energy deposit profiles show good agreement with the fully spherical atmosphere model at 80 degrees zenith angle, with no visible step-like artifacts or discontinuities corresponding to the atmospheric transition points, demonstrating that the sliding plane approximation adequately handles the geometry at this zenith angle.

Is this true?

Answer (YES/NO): NO